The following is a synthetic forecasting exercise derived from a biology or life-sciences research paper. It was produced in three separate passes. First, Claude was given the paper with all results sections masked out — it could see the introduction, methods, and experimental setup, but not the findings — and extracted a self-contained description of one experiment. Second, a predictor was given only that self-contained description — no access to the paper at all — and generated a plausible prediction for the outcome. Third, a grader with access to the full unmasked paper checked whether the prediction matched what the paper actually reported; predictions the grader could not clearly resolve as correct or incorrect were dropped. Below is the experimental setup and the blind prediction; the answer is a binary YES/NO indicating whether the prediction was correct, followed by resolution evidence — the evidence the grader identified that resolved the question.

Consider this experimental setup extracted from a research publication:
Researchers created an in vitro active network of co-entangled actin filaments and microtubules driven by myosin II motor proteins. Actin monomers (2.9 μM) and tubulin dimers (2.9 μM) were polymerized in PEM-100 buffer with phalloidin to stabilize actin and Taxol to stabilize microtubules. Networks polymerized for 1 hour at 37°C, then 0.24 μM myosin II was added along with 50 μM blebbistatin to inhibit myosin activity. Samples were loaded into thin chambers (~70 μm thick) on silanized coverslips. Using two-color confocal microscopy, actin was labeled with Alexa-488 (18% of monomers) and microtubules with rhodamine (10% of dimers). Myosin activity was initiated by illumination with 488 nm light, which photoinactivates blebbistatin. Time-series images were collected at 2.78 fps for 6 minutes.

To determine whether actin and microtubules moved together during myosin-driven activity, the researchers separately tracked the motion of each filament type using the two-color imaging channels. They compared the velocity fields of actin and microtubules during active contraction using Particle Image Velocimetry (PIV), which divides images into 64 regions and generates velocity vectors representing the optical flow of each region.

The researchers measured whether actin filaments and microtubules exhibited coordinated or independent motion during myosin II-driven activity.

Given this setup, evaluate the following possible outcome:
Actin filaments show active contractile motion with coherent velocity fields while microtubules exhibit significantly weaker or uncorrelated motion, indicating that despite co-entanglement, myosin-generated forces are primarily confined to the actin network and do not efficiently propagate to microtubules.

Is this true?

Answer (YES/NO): NO